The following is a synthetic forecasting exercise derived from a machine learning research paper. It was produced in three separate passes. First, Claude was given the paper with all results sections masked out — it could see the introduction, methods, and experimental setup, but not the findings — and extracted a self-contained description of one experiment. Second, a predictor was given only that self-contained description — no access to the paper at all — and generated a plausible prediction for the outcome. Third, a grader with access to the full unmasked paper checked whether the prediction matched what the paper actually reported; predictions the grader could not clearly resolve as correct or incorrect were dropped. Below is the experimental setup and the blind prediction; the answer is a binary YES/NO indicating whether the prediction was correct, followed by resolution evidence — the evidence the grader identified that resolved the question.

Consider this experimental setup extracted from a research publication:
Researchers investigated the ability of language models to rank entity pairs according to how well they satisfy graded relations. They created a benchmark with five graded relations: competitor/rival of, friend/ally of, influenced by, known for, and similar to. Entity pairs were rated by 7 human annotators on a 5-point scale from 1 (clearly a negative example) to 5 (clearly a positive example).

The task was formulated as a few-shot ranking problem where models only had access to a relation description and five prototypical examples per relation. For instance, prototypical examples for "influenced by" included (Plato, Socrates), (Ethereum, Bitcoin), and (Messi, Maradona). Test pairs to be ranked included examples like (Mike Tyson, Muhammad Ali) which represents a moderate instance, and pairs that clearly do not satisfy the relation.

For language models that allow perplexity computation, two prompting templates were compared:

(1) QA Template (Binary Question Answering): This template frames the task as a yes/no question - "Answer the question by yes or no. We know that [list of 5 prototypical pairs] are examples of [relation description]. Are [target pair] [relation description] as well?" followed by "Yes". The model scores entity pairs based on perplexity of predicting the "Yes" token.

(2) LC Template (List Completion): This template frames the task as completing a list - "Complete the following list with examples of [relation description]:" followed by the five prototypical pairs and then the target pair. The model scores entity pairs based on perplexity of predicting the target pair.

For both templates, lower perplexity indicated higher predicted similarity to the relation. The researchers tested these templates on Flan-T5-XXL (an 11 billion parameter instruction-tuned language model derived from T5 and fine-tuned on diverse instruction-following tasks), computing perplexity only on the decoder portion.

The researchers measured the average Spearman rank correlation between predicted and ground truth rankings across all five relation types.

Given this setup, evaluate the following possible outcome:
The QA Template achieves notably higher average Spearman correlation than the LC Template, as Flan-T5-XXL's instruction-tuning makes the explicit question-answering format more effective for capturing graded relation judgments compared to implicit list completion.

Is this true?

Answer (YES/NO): YES